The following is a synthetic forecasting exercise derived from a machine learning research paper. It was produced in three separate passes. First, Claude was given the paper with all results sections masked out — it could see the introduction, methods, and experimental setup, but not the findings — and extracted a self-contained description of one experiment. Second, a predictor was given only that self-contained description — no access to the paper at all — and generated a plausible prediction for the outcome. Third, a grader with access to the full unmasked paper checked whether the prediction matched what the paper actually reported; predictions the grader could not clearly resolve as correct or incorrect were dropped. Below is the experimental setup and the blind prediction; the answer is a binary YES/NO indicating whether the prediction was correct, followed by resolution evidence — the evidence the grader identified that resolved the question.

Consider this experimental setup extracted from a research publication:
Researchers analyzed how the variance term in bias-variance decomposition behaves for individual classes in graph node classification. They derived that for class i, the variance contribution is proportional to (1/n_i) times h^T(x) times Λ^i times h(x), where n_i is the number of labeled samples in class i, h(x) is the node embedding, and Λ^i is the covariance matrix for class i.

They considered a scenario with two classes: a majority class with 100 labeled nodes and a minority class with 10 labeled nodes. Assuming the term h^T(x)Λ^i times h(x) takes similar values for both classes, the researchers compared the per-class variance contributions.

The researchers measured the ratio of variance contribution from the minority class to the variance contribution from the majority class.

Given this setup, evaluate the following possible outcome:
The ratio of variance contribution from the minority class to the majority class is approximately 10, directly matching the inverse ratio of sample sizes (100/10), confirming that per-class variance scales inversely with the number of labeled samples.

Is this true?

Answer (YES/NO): YES